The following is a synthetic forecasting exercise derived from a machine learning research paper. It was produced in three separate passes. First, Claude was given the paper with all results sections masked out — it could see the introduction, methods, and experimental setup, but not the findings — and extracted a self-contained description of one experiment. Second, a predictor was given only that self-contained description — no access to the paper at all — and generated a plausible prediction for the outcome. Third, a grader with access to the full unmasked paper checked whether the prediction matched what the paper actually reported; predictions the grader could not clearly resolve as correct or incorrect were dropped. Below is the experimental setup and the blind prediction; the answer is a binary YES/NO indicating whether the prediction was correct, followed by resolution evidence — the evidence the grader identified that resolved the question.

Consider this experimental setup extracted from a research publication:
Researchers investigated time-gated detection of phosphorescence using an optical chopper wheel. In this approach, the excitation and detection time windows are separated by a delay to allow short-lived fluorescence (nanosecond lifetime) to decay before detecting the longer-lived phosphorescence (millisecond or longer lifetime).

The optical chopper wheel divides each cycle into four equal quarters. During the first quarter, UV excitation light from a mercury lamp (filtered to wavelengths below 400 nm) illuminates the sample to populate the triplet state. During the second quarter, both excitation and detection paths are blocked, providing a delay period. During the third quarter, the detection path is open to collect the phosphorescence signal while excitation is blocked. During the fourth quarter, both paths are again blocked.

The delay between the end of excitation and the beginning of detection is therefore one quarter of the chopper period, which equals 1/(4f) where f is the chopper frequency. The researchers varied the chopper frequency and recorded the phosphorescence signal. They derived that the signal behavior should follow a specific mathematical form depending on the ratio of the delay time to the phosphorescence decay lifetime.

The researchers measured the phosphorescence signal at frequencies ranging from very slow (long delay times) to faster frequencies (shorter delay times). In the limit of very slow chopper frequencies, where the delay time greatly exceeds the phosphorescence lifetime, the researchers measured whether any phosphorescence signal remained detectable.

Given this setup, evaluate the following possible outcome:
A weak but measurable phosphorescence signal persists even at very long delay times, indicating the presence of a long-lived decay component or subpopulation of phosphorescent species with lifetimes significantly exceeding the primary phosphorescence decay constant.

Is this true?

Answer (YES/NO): YES